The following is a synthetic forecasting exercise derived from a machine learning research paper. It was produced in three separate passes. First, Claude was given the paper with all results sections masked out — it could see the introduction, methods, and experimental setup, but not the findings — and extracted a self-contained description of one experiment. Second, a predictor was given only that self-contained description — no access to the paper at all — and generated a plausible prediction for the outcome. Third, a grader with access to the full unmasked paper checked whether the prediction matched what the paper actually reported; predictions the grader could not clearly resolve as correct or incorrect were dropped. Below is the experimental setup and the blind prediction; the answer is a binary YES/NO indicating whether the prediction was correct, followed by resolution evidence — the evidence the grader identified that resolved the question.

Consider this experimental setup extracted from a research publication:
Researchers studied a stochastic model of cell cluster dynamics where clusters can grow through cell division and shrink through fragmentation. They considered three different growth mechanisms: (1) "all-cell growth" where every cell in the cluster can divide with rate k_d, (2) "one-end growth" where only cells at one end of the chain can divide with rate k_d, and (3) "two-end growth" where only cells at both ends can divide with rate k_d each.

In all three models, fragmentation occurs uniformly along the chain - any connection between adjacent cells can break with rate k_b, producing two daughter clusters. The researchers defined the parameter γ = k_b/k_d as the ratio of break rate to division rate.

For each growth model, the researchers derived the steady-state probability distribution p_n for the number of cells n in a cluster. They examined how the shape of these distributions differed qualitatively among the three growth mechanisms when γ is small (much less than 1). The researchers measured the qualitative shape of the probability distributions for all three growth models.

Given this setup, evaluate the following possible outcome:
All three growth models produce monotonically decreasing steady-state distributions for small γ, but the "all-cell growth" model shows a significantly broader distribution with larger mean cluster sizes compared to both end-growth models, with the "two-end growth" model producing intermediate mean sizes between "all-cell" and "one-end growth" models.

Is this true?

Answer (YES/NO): NO